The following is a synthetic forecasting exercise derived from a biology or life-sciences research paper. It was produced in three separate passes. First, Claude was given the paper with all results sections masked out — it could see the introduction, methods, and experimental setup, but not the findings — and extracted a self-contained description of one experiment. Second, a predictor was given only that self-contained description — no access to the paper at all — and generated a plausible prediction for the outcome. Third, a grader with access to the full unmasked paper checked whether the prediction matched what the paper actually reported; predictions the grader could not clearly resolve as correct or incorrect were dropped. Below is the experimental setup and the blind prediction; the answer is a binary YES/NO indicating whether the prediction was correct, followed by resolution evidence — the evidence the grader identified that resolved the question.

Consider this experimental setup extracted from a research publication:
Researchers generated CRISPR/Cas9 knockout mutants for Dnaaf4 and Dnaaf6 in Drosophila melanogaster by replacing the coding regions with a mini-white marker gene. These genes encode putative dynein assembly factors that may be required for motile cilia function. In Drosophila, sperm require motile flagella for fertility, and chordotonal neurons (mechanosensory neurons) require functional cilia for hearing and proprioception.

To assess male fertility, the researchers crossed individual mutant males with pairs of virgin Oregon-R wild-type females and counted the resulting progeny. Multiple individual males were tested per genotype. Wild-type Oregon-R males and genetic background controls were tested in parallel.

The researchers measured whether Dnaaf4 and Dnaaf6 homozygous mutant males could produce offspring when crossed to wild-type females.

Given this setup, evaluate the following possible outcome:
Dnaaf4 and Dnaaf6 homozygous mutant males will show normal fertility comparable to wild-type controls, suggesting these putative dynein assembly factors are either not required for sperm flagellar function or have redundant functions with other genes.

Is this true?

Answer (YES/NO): NO